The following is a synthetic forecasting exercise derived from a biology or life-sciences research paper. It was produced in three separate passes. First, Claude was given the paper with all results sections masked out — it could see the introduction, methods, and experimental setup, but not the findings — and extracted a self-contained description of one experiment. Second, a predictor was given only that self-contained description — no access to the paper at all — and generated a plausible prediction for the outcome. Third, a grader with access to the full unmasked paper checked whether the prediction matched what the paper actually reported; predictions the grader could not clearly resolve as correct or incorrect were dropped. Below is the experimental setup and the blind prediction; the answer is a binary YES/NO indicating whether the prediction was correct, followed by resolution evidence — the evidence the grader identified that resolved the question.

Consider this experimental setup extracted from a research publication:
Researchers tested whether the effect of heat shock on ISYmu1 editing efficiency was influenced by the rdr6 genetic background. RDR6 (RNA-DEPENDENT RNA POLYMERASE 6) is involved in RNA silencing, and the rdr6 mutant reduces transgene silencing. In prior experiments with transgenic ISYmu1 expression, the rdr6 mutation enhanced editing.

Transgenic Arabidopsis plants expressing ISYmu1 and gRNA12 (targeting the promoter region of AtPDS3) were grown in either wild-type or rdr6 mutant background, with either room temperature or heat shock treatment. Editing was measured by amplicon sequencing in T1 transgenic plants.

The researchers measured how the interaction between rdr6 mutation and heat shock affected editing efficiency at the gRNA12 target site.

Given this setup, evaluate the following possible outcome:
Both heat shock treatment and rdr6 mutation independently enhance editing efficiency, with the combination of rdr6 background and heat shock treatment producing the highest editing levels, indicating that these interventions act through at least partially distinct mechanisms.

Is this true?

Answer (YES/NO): NO